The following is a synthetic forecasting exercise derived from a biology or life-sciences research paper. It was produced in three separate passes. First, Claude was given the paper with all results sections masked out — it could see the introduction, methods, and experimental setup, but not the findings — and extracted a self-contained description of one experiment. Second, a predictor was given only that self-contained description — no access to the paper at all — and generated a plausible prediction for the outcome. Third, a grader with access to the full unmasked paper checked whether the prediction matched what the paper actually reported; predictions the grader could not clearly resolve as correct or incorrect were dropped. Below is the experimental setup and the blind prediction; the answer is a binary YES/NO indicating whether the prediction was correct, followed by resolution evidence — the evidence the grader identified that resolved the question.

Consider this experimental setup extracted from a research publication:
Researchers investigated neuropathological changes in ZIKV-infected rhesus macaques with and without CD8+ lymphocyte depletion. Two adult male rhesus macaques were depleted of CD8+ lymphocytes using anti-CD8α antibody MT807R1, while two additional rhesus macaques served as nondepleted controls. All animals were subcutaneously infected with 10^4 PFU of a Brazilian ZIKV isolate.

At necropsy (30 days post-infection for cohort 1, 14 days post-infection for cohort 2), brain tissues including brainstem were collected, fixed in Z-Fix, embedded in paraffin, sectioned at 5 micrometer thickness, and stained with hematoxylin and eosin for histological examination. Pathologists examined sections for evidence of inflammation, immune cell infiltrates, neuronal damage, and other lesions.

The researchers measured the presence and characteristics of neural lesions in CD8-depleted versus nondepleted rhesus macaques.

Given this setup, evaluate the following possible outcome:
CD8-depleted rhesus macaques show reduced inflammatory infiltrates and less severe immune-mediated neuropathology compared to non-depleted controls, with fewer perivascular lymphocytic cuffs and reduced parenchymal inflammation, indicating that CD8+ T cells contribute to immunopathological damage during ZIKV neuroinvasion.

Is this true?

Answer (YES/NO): NO